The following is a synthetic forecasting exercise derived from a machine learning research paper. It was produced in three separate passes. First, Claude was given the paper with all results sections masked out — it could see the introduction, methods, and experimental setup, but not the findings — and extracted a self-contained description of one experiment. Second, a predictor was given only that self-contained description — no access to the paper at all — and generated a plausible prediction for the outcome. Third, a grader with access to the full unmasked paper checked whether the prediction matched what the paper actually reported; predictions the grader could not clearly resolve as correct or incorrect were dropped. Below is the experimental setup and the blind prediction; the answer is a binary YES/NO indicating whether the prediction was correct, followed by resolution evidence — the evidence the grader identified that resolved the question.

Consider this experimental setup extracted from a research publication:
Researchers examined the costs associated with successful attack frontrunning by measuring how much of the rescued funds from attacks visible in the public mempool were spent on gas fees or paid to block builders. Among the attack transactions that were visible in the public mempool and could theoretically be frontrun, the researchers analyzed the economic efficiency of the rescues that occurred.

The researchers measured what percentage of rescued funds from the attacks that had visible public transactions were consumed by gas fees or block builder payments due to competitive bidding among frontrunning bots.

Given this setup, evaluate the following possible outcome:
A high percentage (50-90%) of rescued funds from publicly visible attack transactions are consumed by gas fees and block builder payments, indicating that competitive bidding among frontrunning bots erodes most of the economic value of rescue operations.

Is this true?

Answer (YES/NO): NO